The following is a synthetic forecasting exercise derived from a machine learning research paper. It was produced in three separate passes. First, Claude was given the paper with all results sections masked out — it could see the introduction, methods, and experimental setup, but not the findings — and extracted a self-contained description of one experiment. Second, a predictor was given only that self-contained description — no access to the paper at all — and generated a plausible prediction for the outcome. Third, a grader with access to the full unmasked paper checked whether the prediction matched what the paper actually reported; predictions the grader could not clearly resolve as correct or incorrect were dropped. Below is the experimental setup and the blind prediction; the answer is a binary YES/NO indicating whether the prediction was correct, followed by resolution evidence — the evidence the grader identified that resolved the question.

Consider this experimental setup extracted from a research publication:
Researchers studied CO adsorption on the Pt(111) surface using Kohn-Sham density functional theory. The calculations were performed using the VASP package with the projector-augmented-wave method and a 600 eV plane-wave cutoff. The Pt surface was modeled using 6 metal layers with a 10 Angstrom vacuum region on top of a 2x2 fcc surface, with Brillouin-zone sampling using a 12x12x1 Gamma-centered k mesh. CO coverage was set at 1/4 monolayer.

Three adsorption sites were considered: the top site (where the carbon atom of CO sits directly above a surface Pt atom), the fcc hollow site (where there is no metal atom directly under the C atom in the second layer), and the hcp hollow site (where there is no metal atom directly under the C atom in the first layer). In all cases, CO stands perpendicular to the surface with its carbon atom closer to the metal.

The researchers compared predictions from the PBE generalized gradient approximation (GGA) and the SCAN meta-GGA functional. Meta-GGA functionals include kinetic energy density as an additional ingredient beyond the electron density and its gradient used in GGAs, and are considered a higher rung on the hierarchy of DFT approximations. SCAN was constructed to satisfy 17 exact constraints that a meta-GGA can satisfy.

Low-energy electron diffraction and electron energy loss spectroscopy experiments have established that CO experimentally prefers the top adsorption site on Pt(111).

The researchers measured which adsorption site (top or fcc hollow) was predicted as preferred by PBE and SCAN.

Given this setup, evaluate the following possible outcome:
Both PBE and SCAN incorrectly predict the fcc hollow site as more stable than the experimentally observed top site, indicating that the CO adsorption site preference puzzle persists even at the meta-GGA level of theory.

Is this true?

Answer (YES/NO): YES